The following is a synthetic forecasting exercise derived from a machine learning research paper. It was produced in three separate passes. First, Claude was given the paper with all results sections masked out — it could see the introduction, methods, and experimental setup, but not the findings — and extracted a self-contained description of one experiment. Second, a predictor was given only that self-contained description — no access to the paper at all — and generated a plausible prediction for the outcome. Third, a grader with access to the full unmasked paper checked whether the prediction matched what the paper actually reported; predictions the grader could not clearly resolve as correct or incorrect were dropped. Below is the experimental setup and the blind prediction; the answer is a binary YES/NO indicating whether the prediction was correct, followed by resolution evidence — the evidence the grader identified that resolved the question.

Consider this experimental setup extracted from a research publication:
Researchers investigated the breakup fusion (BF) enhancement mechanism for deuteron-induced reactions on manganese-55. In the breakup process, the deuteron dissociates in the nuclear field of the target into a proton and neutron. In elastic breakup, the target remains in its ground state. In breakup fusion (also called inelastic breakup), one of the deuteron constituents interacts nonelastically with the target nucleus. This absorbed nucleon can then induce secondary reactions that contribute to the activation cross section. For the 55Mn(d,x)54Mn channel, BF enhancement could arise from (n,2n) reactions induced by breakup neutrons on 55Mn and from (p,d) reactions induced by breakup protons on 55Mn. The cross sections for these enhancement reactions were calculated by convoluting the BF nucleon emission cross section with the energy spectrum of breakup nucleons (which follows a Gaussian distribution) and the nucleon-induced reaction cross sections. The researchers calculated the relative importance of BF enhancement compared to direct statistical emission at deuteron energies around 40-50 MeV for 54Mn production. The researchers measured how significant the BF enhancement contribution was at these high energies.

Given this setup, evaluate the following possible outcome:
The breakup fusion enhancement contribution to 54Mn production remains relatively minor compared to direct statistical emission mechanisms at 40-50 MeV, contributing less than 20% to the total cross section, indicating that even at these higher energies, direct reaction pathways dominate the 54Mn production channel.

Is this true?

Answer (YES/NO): NO